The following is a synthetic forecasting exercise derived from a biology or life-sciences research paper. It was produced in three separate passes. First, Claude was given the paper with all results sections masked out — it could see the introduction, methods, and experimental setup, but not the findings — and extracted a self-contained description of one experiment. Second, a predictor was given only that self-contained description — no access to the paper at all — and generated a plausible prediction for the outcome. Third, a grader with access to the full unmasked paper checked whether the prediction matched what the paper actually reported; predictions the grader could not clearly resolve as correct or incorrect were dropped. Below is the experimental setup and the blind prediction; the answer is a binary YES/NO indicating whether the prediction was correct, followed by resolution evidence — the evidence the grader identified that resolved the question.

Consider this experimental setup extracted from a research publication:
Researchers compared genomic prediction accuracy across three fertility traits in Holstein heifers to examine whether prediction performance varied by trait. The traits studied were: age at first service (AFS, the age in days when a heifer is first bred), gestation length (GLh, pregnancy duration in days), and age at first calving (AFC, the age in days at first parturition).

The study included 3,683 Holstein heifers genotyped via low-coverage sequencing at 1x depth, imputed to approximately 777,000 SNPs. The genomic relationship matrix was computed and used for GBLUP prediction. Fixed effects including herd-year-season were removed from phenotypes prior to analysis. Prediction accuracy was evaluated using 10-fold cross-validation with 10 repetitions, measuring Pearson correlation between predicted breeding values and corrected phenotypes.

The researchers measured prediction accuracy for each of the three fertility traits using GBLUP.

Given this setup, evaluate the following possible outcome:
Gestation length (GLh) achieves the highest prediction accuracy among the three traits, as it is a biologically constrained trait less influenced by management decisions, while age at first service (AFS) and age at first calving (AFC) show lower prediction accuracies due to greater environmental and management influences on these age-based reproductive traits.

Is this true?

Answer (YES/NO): NO